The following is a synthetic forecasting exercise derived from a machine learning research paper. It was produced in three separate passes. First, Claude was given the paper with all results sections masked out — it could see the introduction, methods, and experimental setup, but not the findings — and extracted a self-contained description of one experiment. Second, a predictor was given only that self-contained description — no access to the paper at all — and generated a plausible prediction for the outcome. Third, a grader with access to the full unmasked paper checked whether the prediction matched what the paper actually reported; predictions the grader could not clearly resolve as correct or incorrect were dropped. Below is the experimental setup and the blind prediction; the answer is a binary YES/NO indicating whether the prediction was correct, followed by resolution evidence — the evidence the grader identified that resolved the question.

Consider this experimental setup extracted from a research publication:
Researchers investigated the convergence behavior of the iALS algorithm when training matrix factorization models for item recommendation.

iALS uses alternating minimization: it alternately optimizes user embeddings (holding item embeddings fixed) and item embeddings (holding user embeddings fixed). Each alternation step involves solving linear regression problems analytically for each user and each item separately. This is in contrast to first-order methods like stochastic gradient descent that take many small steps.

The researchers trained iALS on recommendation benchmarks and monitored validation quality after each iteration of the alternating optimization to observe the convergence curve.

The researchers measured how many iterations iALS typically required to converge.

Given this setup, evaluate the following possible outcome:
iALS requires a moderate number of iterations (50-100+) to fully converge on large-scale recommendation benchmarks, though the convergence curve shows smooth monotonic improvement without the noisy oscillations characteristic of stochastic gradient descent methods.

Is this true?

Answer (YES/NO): NO